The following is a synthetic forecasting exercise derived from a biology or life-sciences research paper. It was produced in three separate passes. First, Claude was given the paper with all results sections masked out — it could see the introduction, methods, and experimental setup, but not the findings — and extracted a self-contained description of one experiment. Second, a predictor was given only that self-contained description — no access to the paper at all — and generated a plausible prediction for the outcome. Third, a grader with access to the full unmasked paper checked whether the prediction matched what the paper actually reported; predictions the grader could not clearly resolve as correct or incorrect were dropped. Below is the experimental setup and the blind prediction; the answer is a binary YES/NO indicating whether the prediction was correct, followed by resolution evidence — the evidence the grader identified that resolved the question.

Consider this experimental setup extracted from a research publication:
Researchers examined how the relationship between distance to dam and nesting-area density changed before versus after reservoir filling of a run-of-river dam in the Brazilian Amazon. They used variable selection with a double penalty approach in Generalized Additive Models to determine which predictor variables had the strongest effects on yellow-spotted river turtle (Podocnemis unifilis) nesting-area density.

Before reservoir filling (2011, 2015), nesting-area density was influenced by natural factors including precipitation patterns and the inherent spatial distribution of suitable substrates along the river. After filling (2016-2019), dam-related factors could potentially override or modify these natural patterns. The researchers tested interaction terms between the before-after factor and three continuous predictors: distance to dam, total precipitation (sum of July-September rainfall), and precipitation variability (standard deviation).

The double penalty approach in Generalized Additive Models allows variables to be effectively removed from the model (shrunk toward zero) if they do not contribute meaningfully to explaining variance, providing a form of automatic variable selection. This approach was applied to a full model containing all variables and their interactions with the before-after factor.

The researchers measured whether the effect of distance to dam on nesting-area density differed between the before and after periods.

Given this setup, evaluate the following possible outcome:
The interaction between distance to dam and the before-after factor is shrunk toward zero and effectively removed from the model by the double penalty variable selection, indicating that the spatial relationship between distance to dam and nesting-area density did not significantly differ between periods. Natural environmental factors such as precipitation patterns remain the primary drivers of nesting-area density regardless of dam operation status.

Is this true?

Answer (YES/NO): NO